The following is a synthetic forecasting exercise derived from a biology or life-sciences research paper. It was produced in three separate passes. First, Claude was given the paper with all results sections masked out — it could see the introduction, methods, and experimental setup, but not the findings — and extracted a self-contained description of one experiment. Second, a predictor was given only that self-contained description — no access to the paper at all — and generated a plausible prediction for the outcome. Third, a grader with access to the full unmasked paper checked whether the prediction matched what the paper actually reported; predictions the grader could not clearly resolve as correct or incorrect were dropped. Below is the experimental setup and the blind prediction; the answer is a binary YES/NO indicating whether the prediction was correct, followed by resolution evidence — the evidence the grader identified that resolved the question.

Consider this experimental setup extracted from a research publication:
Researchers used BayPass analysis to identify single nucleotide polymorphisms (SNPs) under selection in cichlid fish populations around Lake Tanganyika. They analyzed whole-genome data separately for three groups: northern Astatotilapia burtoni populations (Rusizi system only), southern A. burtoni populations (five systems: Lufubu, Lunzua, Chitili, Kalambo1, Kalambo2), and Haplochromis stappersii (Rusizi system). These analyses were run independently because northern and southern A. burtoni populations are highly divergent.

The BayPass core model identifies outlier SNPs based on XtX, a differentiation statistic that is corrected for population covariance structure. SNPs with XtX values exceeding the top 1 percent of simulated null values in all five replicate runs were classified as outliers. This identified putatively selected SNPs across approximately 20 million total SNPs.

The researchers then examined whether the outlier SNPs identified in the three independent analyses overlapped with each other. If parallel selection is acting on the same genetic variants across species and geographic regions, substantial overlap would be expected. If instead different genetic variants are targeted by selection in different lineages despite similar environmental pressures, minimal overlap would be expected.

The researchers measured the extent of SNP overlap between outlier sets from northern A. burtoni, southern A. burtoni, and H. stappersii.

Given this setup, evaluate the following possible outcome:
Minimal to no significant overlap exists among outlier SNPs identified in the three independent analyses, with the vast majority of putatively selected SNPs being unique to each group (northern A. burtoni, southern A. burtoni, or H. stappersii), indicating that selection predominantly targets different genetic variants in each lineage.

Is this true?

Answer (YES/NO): NO